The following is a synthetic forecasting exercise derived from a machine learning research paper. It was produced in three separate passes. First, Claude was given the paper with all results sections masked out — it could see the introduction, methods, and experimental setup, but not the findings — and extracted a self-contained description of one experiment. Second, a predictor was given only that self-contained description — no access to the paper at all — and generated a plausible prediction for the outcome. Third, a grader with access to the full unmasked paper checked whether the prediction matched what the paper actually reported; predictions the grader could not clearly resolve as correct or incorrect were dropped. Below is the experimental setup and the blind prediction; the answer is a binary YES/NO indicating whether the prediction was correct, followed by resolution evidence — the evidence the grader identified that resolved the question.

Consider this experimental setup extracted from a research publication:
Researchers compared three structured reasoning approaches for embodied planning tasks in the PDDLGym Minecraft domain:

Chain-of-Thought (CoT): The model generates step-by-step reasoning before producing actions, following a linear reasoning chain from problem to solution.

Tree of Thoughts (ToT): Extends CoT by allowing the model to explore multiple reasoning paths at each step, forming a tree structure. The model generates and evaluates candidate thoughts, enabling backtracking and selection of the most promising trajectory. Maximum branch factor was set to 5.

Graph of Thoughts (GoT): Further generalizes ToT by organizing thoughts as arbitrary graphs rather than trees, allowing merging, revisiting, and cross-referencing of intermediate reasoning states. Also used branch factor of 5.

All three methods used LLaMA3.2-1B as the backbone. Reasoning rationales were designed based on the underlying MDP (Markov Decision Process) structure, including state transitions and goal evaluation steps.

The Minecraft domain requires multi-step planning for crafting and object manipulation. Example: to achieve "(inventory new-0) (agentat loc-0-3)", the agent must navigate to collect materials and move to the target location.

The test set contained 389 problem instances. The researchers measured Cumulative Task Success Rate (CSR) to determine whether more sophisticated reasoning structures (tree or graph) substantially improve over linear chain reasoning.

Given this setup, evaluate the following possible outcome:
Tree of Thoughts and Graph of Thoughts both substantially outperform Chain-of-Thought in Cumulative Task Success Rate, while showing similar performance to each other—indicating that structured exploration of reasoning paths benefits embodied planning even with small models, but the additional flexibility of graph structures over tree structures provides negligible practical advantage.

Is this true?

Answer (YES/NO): NO